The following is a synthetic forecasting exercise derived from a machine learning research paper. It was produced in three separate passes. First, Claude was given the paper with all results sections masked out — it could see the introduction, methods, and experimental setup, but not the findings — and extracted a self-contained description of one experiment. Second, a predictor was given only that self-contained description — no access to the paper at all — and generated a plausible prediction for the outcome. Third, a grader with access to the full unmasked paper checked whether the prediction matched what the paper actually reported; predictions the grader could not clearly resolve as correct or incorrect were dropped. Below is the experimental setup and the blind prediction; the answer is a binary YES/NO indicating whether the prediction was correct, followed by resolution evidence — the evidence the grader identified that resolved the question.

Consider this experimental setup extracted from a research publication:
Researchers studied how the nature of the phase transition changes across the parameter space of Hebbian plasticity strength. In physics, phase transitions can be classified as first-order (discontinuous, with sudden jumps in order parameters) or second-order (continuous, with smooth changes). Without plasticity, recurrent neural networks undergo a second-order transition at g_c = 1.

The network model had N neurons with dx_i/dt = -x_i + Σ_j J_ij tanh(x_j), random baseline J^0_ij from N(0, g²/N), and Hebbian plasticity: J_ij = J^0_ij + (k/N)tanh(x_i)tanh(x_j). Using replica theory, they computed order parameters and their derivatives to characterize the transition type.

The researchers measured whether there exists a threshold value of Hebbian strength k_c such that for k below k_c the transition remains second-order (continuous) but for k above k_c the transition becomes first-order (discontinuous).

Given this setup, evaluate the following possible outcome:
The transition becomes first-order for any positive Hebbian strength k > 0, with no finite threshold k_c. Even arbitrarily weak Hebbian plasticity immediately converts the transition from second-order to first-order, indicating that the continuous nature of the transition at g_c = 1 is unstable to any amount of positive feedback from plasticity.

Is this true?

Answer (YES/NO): NO